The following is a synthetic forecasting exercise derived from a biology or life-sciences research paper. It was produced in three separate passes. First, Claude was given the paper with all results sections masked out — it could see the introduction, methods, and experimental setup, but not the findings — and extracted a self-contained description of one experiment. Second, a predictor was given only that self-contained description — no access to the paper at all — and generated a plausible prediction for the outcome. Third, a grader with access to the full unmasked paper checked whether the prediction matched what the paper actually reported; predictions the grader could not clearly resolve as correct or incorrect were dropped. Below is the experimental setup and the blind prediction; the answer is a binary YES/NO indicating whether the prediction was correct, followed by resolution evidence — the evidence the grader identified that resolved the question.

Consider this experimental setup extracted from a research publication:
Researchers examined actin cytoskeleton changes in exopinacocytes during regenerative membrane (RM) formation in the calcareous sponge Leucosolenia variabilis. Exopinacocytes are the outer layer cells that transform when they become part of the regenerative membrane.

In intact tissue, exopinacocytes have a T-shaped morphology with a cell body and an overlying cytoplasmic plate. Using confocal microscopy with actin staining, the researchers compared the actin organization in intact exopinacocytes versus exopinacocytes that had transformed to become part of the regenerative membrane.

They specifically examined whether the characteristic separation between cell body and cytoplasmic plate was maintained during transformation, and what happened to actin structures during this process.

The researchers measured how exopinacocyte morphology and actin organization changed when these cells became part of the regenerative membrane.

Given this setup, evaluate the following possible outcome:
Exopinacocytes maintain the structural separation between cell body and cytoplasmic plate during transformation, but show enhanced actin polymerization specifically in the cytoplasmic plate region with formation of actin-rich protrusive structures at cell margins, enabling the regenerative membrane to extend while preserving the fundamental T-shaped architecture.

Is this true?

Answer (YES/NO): NO